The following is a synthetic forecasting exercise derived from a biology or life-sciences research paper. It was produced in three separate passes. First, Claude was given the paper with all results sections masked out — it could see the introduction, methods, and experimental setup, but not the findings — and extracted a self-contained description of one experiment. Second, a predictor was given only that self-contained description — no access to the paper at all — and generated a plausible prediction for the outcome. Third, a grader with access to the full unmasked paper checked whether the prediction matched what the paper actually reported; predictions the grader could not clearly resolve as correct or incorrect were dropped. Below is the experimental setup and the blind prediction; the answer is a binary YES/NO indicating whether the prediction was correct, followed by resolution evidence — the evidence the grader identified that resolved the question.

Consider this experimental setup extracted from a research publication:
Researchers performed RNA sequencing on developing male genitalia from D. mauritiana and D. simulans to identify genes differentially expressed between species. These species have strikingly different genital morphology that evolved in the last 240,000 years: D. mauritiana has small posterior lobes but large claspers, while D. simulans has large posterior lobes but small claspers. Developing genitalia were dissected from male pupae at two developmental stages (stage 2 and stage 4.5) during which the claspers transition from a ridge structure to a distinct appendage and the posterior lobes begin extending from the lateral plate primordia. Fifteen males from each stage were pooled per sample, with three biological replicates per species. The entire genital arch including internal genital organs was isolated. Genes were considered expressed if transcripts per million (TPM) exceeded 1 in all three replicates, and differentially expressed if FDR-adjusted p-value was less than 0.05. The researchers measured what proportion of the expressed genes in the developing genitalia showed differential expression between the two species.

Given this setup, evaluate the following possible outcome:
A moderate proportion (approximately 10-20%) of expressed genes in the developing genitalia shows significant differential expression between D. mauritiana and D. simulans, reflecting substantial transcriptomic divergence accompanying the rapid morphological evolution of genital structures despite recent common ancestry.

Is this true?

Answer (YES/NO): YES